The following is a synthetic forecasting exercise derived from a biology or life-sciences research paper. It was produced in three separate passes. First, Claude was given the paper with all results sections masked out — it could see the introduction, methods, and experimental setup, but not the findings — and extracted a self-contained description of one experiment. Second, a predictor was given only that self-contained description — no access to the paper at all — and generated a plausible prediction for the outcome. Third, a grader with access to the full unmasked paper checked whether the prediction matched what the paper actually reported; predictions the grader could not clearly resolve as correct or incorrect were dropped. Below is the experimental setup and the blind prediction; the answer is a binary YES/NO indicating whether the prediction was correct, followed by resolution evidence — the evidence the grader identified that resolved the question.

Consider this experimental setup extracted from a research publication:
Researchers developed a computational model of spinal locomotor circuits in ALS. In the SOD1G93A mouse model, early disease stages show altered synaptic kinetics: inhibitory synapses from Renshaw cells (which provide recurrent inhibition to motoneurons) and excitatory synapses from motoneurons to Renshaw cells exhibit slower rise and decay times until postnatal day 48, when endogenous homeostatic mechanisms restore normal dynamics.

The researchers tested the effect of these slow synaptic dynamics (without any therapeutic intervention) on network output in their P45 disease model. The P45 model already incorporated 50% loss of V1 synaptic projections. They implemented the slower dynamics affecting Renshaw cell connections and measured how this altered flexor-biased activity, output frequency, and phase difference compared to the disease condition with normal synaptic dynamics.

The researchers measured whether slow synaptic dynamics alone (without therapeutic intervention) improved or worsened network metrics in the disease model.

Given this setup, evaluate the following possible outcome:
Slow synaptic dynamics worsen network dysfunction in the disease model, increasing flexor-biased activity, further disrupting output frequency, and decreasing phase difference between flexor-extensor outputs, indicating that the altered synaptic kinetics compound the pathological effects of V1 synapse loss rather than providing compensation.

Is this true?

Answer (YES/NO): NO